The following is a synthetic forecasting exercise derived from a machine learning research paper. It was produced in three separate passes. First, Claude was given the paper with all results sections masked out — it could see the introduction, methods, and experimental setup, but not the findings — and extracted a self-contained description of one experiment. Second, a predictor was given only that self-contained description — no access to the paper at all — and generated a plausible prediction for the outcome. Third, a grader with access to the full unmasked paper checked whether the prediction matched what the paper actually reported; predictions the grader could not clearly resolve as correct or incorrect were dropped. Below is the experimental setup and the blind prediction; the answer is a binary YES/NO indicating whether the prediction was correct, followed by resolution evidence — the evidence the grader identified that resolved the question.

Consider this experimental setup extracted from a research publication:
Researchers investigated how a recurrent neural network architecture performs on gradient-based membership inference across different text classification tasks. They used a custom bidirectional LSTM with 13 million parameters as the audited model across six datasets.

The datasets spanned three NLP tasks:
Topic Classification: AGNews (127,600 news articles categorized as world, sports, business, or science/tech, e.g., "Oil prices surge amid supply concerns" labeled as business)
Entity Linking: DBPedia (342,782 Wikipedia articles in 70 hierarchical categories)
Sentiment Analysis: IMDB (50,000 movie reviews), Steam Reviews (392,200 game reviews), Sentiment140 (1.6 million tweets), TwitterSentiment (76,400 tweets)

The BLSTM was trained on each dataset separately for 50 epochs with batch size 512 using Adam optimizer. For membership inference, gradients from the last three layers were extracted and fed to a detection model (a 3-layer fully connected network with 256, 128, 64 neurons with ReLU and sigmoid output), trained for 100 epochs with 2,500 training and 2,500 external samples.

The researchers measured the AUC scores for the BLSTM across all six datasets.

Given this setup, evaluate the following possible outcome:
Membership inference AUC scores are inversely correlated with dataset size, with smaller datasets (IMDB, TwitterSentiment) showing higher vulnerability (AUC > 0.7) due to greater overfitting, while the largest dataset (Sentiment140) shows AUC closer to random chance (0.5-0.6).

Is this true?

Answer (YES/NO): NO